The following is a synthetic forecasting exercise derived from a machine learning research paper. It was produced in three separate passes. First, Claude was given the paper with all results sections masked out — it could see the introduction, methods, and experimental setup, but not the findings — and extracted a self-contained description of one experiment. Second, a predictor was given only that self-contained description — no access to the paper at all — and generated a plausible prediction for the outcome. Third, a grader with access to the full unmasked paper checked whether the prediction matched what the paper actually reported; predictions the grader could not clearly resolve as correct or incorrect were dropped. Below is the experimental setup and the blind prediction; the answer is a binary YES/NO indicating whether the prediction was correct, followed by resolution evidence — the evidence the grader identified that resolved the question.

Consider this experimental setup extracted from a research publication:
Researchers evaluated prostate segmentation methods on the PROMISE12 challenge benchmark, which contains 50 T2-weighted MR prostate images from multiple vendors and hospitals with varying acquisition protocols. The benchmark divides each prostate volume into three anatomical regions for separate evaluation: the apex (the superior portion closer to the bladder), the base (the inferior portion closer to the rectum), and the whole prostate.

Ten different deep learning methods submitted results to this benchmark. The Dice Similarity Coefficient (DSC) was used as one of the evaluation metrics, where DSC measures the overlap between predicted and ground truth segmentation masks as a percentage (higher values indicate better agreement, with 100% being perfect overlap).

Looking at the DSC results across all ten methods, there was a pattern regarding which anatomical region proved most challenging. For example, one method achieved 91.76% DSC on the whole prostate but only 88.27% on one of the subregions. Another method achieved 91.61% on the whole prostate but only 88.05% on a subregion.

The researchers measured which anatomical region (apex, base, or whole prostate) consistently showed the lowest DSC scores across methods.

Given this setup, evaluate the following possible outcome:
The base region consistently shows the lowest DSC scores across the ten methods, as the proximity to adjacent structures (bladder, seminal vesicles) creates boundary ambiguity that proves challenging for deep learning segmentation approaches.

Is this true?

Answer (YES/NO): NO